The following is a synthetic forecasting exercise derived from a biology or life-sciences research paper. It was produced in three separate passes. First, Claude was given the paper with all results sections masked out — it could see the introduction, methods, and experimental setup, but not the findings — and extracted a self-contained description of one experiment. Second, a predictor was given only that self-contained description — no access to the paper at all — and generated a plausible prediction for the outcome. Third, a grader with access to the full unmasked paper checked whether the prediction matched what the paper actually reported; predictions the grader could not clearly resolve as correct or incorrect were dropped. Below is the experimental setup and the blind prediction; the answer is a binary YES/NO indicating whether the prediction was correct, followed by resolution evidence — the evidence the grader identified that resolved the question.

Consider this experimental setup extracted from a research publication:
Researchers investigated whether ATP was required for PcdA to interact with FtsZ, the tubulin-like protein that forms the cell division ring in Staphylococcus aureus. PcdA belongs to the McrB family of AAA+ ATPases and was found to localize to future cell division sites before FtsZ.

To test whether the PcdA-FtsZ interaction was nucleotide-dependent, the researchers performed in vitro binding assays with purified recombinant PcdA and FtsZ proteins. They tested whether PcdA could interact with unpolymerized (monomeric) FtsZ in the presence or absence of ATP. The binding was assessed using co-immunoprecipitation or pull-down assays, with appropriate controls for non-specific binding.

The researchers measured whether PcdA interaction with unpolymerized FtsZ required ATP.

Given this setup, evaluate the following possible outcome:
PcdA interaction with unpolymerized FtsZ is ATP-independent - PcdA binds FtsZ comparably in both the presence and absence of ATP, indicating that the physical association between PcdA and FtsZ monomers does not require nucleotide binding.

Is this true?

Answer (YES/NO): NO